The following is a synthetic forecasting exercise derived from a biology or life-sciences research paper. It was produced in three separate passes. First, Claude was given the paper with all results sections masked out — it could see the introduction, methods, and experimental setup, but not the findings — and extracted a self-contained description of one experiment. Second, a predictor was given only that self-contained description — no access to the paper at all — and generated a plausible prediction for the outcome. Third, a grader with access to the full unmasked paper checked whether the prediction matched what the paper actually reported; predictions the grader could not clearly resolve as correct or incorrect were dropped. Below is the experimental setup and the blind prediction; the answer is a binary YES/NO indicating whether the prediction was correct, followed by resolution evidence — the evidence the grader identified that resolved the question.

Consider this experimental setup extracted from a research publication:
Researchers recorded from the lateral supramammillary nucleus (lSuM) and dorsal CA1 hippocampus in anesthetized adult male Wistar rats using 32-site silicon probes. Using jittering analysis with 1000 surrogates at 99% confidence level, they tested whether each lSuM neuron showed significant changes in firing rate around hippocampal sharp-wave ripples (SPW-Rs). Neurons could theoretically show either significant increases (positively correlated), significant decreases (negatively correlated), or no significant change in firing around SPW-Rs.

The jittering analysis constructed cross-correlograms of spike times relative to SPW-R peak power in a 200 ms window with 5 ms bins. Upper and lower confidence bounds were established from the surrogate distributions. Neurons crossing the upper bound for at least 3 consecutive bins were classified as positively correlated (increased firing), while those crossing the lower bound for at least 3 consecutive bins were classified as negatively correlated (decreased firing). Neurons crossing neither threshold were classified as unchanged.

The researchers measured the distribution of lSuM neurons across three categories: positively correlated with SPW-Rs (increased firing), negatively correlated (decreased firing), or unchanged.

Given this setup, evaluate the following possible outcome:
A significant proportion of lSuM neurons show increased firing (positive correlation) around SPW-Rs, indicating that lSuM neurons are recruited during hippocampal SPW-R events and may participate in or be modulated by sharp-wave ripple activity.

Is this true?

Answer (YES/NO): YES